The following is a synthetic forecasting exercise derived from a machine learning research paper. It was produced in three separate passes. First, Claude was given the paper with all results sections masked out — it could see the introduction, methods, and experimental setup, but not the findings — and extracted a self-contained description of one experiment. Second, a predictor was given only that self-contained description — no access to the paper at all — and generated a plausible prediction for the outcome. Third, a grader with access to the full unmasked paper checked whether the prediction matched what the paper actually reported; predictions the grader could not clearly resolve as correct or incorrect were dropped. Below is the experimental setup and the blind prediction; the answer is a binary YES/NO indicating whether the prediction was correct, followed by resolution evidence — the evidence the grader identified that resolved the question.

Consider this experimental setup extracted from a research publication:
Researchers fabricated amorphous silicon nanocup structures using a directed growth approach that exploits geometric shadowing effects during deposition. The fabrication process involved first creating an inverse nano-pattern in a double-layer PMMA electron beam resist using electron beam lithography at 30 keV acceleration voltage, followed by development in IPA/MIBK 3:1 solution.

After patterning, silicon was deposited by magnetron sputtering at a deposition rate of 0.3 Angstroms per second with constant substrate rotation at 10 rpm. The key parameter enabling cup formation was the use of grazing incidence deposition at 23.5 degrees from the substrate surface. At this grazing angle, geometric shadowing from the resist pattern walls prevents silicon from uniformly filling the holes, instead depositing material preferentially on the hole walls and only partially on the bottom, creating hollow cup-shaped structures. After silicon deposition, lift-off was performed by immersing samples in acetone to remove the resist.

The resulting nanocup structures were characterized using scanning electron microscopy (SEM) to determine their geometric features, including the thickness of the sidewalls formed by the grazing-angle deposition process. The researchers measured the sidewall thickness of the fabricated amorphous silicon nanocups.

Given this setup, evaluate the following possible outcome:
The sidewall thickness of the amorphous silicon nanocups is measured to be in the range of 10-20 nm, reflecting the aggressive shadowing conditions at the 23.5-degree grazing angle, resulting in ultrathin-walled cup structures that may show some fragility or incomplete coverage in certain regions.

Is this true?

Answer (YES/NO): NO